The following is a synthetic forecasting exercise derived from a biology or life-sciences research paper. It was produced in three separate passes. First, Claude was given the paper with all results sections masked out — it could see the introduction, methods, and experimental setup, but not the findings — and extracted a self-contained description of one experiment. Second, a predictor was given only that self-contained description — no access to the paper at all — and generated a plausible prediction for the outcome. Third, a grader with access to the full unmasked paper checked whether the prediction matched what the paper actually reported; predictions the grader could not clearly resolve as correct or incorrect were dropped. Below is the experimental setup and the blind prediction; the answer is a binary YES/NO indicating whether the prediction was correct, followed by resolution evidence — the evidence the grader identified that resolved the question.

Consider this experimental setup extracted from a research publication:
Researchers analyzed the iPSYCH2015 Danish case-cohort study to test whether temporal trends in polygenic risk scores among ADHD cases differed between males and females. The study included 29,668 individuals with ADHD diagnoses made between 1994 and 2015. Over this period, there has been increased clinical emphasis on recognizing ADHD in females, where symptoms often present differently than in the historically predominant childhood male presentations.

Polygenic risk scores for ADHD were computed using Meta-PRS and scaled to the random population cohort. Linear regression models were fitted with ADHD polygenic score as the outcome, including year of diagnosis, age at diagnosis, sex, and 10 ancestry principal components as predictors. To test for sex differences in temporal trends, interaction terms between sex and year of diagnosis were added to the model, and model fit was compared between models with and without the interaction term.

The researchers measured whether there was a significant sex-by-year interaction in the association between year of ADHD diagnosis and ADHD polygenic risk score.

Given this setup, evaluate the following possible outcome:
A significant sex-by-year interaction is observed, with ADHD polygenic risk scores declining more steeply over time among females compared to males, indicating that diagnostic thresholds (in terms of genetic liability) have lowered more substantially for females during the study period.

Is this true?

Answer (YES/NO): NO